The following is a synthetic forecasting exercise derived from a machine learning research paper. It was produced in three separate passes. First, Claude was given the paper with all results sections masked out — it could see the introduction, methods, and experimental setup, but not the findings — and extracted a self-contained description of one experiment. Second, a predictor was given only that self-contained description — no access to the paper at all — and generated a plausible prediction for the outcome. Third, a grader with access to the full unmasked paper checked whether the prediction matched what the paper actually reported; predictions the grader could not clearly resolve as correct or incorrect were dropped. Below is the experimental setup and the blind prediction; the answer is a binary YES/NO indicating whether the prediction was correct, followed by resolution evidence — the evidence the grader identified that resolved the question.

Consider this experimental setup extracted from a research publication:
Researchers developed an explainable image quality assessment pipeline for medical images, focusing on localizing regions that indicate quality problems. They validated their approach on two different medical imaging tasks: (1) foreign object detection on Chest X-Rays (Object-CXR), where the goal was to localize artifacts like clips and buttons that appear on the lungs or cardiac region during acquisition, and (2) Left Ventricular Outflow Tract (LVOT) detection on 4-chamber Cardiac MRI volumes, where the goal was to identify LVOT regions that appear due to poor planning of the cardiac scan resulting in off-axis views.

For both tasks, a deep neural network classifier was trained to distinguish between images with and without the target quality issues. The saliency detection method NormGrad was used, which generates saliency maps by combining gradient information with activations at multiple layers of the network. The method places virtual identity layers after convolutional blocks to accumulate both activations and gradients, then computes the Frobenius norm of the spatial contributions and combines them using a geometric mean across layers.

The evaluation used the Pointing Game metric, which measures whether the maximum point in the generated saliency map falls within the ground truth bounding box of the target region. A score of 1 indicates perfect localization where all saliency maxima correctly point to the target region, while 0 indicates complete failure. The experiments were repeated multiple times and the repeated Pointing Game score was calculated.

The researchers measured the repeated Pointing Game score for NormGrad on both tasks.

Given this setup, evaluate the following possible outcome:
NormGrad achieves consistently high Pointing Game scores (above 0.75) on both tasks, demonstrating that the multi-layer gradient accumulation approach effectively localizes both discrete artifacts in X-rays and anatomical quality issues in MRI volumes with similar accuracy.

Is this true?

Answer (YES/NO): NO